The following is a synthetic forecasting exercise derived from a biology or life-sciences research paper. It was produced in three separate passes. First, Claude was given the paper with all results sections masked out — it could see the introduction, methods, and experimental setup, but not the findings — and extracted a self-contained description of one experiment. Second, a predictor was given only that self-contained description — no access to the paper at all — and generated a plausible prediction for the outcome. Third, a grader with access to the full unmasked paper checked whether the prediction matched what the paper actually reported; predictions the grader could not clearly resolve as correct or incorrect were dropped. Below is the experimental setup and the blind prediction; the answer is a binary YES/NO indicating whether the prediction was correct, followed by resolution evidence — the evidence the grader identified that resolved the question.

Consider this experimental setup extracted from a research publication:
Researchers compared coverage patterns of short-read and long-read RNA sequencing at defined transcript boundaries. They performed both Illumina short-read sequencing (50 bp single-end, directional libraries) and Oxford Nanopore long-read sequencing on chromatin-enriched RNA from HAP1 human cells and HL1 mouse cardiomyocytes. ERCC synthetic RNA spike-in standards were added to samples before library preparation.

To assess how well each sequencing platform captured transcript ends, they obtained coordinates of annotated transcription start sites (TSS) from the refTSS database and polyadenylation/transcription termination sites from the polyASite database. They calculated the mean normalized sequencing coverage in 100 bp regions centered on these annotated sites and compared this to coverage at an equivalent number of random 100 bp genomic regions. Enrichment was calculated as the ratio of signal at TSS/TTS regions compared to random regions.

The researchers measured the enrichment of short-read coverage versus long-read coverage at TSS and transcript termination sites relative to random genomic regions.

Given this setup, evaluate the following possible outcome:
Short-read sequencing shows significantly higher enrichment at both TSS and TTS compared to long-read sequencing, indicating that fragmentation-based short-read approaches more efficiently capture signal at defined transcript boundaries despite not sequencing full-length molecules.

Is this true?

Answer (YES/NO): NO